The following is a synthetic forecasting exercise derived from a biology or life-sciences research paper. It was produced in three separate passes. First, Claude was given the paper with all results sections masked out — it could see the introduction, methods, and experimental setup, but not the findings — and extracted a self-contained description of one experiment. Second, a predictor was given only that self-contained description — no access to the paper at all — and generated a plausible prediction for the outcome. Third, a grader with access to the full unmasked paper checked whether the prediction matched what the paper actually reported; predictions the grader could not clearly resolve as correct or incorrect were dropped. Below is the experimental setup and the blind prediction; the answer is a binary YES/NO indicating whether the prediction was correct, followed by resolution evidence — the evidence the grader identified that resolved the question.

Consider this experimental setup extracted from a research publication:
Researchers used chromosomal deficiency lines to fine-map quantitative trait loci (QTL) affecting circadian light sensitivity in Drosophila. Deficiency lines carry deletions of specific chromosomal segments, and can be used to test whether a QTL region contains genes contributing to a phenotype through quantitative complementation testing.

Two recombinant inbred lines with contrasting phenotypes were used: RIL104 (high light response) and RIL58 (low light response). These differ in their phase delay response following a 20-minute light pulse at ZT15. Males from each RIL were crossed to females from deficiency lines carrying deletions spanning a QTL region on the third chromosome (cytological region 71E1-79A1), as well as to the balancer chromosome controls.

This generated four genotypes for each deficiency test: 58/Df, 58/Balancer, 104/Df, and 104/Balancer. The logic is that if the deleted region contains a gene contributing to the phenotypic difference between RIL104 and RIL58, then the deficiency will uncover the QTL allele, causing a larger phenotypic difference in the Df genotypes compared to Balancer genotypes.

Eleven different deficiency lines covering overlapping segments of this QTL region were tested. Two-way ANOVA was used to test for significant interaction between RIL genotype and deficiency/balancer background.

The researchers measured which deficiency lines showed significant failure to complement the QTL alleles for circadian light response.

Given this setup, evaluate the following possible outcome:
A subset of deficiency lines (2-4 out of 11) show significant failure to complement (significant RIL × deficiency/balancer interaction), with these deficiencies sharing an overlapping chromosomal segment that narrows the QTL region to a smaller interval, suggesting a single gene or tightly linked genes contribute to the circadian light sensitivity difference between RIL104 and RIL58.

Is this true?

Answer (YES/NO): NO